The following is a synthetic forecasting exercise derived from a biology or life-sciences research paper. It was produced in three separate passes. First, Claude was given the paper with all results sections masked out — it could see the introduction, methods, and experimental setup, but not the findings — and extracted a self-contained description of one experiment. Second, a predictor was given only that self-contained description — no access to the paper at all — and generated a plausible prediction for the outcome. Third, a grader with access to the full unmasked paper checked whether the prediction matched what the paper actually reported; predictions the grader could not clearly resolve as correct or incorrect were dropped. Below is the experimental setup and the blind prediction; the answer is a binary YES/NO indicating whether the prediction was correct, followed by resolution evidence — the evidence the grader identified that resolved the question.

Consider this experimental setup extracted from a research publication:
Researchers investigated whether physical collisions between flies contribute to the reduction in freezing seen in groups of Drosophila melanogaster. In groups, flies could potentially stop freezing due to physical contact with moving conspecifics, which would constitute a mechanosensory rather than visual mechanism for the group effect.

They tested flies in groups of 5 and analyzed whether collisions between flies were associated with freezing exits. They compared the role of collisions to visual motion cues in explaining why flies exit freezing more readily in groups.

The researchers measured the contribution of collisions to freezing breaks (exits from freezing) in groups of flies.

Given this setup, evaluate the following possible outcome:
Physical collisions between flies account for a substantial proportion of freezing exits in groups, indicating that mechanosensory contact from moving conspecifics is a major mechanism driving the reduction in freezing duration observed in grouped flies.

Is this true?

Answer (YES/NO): NO